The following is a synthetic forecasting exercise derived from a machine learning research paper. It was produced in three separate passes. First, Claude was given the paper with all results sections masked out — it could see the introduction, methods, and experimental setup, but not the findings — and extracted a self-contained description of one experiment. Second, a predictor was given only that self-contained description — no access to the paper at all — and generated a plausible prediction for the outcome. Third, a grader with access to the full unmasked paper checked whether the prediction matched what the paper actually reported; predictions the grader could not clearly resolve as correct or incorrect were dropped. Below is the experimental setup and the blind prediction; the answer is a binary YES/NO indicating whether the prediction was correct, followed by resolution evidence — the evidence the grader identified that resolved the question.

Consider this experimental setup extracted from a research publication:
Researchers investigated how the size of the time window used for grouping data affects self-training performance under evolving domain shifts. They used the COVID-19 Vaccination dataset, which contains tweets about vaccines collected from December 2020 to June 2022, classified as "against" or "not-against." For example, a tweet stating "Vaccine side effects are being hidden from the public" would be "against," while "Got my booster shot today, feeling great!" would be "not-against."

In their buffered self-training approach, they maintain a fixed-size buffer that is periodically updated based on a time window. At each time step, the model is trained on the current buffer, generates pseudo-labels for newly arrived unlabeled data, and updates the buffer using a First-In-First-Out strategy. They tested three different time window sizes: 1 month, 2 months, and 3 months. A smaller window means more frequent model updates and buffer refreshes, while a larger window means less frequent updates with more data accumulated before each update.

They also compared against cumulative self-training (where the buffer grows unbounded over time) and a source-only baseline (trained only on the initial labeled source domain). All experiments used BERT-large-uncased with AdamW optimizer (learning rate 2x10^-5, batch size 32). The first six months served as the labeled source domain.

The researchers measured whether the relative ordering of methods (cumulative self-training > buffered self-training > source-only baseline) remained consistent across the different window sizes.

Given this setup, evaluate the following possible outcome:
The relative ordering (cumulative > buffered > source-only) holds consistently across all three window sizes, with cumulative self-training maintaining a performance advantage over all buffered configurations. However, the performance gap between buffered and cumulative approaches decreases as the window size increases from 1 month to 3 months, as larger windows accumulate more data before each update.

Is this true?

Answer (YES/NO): NO